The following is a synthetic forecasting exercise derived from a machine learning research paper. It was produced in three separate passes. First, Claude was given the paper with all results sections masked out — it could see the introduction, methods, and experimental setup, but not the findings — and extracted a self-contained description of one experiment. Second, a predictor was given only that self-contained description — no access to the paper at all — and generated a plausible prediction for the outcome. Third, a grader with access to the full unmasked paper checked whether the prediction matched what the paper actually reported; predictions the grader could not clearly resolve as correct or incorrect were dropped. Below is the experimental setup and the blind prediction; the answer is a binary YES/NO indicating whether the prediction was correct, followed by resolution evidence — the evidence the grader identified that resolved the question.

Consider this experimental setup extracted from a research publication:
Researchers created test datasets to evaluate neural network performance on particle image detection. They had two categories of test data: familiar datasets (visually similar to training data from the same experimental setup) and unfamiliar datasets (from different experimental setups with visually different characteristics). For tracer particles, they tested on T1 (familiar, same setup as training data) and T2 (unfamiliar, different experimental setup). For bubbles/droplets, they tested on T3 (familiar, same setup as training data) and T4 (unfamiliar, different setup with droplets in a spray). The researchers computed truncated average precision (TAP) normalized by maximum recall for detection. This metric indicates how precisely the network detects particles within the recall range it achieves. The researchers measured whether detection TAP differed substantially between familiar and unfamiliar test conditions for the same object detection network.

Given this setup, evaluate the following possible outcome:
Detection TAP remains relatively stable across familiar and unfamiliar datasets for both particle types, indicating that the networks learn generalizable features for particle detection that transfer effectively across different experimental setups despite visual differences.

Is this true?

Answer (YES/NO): YES